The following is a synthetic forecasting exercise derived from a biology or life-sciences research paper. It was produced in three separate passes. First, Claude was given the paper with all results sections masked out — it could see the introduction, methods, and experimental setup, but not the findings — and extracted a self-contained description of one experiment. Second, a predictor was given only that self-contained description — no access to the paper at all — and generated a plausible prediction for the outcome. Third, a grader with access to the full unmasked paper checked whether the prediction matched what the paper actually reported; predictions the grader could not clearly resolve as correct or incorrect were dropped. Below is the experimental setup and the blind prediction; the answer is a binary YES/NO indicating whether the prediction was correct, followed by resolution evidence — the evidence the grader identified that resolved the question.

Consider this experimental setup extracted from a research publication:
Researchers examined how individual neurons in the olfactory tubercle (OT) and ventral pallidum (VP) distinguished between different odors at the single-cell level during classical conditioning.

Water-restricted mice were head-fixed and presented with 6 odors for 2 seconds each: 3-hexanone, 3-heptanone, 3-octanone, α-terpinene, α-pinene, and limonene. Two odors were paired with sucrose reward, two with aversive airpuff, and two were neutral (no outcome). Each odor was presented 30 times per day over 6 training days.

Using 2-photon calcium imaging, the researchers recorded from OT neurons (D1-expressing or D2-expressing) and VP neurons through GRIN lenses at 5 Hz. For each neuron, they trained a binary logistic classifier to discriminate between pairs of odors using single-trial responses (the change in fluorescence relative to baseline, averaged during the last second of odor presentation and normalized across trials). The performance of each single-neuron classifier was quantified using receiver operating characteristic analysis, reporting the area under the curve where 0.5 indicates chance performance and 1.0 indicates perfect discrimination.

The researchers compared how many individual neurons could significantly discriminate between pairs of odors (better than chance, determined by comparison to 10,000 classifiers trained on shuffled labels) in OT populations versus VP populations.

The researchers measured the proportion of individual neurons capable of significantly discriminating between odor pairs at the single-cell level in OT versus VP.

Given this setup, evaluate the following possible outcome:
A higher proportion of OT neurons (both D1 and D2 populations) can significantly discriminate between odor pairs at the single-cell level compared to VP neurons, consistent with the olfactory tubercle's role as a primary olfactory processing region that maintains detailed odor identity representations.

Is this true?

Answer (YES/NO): NO